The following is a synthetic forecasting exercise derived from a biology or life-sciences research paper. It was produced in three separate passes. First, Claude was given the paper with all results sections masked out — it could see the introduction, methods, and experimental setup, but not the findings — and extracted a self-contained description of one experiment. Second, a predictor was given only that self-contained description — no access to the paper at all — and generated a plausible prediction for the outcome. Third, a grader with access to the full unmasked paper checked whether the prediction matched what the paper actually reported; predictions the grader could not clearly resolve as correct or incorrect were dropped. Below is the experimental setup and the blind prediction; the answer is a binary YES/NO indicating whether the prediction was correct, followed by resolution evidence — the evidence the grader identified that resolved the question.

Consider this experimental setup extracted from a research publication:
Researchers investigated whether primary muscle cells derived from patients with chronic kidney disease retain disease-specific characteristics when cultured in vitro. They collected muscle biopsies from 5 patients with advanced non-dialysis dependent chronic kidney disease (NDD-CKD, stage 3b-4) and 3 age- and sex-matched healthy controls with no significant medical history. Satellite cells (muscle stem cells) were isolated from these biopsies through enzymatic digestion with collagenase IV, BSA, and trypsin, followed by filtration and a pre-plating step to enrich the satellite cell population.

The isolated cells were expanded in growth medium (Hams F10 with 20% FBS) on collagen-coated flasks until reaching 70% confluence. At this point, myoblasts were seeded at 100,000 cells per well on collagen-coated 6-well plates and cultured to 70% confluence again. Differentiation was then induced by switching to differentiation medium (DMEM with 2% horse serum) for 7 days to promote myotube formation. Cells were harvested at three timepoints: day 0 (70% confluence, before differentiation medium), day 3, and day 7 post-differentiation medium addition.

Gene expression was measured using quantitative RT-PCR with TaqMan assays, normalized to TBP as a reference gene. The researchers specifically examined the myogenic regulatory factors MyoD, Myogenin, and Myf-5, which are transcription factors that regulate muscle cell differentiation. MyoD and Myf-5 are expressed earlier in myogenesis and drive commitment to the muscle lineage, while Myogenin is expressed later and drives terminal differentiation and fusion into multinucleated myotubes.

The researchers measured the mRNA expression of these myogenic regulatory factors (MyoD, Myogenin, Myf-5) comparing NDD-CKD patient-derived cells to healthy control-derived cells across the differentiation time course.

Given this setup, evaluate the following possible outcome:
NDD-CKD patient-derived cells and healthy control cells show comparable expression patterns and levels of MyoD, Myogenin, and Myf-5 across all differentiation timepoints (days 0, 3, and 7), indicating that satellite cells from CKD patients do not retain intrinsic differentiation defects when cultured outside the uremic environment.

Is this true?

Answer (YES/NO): NO